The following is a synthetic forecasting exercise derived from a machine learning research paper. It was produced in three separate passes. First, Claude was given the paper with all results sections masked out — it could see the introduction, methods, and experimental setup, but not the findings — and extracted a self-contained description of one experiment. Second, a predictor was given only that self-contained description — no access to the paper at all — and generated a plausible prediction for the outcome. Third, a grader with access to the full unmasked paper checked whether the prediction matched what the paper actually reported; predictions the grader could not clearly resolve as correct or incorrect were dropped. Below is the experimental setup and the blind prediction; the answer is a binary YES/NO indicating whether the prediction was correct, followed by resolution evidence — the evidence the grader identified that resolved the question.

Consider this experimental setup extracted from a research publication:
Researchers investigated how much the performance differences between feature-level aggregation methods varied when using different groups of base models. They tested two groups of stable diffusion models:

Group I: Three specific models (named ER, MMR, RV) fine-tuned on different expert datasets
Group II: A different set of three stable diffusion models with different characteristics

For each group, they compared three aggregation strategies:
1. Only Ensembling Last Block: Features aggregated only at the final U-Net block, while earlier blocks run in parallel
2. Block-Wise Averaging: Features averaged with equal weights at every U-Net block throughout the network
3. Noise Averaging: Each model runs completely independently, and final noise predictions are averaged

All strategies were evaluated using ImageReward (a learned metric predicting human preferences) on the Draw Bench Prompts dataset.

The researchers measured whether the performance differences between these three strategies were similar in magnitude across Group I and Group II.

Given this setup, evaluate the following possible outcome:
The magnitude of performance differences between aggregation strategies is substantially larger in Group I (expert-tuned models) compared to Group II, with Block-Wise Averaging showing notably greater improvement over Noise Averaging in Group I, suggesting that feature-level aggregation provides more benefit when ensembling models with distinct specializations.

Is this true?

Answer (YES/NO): NO